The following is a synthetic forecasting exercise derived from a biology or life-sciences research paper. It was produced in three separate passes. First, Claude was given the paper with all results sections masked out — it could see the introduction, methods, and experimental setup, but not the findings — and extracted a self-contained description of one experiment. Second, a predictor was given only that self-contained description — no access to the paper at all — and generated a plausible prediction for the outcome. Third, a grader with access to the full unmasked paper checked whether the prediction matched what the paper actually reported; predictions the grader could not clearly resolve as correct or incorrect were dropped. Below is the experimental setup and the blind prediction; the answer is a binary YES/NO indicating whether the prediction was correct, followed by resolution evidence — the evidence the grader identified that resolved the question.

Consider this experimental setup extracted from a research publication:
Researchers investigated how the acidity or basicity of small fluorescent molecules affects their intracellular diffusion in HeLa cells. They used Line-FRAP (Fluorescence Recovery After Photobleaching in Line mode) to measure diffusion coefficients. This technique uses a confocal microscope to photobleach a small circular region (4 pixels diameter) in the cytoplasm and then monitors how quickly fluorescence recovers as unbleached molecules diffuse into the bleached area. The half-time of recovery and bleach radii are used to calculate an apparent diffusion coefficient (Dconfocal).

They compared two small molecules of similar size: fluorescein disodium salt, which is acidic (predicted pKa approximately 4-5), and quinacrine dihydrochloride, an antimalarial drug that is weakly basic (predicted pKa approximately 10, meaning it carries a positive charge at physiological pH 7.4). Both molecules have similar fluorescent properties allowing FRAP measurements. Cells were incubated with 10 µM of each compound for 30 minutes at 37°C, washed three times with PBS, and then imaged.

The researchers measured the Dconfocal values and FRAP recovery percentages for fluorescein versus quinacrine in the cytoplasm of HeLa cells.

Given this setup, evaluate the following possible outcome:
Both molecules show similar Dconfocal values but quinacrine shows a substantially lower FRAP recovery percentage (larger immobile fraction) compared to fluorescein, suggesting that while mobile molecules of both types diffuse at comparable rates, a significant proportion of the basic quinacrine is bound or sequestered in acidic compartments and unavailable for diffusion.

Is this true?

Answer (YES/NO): NO